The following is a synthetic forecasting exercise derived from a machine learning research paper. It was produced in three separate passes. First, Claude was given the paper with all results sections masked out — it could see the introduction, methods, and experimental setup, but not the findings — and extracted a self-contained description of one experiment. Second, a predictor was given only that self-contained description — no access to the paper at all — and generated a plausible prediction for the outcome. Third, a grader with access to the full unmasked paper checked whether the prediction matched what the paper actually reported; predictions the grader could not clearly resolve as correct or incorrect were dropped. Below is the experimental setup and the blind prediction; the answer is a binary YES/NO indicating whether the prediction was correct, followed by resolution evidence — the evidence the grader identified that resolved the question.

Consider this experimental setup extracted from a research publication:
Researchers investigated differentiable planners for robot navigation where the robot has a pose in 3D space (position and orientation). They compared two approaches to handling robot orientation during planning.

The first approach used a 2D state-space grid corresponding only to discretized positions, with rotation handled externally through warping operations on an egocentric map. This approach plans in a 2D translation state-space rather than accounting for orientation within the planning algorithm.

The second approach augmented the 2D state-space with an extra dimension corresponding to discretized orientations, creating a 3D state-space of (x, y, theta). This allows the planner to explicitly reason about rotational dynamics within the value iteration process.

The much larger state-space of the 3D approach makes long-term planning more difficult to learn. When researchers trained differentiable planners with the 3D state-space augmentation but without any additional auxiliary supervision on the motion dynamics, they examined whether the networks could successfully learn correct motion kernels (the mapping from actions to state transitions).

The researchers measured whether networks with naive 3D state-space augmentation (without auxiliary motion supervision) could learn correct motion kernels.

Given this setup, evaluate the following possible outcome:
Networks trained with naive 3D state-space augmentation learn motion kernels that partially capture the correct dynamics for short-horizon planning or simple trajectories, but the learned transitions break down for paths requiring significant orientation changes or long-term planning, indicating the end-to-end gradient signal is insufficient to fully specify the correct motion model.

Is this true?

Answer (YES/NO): NO